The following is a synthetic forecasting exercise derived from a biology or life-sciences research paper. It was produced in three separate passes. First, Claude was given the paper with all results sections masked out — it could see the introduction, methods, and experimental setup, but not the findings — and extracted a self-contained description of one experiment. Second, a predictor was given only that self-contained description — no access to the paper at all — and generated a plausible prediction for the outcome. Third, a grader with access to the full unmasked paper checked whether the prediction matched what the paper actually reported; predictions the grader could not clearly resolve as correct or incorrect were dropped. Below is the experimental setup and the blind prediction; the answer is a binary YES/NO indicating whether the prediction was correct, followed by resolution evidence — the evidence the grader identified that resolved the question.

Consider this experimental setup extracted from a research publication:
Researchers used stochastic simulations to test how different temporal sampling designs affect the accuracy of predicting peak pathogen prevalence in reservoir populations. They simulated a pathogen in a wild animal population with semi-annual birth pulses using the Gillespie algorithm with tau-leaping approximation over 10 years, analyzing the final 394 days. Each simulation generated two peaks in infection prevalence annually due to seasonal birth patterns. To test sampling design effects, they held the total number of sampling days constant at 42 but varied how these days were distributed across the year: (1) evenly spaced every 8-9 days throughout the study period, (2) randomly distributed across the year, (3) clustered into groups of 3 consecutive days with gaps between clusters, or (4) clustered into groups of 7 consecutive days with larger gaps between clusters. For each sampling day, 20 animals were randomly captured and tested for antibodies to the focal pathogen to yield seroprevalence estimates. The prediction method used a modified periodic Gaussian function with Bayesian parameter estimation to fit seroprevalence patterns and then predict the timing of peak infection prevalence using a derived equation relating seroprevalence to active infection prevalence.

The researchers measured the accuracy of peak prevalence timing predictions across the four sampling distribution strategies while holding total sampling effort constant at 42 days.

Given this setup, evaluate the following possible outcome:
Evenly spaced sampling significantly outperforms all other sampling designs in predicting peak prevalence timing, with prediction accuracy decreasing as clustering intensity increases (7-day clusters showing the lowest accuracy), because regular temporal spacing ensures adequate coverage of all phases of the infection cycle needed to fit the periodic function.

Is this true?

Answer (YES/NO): NO